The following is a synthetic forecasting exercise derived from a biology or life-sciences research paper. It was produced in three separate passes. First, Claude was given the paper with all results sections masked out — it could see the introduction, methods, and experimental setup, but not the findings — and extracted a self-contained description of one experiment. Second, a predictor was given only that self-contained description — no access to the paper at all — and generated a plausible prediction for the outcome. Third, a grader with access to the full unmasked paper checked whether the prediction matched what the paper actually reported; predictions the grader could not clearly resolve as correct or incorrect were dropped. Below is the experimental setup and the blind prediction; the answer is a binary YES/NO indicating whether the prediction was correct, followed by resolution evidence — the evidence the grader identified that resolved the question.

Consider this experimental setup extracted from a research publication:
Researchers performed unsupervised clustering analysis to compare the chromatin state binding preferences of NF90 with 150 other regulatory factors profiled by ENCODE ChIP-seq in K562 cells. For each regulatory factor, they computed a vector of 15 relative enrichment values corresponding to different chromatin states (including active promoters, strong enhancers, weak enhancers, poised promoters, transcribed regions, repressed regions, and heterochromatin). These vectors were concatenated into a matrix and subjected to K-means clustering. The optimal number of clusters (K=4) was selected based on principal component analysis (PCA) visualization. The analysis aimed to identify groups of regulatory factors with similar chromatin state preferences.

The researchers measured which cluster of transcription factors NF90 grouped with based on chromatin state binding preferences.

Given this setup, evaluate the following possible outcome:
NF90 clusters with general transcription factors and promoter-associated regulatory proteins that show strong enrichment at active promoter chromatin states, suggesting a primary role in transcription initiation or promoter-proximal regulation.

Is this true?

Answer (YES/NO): NO